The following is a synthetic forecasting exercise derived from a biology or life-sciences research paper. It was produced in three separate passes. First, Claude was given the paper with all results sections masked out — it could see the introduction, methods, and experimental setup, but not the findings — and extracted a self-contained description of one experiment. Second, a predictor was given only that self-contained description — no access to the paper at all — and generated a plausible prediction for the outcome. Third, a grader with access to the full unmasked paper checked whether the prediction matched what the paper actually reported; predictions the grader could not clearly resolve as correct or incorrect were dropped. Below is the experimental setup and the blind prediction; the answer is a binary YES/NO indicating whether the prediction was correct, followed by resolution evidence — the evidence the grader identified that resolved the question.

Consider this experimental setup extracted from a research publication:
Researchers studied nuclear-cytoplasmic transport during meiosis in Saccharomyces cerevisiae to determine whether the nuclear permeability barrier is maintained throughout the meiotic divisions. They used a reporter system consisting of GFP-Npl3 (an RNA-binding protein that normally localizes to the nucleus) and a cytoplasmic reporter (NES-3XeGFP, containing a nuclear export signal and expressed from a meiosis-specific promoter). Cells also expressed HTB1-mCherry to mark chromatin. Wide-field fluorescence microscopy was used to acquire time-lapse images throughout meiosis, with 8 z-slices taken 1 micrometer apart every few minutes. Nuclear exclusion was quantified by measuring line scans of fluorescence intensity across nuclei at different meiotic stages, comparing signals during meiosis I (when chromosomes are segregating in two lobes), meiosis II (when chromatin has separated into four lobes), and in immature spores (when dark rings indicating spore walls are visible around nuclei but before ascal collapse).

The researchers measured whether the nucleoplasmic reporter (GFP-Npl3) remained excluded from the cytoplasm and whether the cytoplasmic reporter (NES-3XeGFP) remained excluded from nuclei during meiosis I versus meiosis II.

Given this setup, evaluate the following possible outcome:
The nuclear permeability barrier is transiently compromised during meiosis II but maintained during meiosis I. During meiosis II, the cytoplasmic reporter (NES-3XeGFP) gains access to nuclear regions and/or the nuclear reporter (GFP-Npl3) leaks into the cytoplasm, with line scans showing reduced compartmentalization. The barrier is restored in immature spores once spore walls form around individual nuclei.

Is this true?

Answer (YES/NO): YES